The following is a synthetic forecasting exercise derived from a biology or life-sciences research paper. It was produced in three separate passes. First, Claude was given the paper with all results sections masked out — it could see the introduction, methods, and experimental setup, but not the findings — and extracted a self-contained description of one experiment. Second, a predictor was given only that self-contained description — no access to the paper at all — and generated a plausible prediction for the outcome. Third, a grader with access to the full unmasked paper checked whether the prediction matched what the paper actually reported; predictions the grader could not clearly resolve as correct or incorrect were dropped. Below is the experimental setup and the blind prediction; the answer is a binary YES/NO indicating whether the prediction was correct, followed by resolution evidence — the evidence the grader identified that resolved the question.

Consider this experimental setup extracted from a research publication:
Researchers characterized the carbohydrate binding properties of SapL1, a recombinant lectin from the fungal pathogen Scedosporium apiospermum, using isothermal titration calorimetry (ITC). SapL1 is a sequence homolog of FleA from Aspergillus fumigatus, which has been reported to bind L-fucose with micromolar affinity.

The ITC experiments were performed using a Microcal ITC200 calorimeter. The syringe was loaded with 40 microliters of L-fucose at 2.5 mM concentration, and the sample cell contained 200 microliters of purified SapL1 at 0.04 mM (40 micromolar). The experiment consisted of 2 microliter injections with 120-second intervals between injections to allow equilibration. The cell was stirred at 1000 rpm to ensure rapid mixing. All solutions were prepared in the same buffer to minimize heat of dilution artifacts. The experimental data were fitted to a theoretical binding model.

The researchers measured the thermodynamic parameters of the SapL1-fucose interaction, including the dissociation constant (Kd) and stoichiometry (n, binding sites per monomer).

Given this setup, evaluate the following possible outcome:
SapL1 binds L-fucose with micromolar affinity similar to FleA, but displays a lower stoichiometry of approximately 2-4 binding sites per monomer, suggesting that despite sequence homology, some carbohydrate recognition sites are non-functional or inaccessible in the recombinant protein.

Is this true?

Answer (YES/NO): NO